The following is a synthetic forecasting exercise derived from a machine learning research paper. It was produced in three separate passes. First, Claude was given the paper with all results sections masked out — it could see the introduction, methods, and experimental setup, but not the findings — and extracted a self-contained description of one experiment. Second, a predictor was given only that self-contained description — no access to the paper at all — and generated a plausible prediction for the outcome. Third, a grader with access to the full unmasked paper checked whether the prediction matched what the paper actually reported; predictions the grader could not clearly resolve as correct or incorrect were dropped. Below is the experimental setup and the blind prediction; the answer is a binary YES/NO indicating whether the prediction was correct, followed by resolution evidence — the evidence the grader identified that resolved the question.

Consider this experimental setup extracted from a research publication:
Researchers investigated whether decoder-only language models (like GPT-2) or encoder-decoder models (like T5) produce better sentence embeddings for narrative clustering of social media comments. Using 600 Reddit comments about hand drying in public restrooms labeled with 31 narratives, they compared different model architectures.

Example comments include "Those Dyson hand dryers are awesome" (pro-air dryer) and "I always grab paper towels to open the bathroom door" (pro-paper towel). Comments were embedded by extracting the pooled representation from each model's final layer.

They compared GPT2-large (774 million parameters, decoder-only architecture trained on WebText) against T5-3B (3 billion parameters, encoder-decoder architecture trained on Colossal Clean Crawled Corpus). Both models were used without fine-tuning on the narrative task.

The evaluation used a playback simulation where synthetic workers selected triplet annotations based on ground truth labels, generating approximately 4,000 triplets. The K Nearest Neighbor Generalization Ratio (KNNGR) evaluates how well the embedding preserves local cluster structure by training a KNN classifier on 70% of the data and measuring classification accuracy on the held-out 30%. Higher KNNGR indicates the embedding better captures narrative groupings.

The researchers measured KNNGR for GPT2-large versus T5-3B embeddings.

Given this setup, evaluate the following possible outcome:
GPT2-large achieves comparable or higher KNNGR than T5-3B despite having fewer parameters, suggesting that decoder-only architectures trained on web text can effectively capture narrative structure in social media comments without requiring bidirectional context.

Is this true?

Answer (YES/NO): NO